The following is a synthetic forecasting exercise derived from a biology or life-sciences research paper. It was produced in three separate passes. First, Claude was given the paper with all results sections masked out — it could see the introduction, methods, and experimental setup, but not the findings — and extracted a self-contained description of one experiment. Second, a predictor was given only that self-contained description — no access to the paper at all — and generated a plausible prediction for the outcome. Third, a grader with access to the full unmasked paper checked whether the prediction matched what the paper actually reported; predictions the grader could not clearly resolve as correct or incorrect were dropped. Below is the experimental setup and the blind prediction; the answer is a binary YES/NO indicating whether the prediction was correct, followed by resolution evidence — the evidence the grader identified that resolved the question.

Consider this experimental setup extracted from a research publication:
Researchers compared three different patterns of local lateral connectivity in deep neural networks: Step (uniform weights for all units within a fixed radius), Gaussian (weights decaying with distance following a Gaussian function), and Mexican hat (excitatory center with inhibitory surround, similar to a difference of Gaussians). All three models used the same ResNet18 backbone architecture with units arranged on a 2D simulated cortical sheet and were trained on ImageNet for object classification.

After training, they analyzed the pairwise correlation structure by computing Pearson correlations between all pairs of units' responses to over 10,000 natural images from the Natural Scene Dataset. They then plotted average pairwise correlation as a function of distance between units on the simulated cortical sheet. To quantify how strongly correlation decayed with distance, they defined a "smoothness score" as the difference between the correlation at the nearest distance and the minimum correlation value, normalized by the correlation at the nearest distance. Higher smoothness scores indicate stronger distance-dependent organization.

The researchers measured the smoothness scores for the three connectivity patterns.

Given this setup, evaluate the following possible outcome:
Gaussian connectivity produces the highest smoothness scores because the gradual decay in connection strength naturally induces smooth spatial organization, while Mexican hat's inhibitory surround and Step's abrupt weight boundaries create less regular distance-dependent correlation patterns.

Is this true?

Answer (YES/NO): YES